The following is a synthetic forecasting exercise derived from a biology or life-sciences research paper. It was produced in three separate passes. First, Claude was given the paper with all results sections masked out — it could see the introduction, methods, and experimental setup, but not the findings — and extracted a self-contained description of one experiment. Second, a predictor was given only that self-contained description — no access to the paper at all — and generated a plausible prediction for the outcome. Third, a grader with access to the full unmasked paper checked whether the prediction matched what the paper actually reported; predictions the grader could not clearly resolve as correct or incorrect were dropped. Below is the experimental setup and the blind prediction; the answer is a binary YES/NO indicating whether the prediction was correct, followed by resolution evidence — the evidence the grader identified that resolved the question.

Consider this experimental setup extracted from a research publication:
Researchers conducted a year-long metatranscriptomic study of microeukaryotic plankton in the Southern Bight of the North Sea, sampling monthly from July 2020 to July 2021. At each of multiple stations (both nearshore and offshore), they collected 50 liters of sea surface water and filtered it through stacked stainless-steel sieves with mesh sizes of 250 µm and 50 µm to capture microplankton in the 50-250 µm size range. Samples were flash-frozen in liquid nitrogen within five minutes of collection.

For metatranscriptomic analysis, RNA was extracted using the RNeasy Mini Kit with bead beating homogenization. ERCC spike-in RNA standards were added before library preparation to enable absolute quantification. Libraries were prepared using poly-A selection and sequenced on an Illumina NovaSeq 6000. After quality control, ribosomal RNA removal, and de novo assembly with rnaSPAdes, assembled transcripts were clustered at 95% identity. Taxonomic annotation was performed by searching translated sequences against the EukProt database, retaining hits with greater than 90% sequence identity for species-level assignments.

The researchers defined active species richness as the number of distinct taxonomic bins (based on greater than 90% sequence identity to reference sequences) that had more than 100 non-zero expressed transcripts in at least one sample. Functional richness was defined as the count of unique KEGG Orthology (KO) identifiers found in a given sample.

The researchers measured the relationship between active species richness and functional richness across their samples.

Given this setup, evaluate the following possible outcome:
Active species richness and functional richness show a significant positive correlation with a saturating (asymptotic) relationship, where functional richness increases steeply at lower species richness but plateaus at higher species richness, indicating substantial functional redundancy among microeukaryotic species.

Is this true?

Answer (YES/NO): NO